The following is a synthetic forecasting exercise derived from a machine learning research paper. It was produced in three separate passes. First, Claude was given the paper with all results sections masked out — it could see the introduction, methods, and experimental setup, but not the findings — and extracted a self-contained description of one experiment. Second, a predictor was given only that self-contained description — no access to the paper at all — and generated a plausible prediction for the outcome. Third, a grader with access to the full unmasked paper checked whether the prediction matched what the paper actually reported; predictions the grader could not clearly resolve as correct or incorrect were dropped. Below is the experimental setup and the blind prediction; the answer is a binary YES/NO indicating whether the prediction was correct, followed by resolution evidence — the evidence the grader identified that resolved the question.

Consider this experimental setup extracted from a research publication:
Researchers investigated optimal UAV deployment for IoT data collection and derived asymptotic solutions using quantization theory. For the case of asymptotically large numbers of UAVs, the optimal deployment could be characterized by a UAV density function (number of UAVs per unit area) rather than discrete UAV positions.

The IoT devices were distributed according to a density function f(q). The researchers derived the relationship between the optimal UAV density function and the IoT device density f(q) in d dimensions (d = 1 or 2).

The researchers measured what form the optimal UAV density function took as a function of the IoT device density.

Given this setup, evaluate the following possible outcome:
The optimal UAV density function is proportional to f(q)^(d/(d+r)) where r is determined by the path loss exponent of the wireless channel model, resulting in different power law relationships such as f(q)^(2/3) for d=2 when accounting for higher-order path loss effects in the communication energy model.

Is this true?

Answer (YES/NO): NO